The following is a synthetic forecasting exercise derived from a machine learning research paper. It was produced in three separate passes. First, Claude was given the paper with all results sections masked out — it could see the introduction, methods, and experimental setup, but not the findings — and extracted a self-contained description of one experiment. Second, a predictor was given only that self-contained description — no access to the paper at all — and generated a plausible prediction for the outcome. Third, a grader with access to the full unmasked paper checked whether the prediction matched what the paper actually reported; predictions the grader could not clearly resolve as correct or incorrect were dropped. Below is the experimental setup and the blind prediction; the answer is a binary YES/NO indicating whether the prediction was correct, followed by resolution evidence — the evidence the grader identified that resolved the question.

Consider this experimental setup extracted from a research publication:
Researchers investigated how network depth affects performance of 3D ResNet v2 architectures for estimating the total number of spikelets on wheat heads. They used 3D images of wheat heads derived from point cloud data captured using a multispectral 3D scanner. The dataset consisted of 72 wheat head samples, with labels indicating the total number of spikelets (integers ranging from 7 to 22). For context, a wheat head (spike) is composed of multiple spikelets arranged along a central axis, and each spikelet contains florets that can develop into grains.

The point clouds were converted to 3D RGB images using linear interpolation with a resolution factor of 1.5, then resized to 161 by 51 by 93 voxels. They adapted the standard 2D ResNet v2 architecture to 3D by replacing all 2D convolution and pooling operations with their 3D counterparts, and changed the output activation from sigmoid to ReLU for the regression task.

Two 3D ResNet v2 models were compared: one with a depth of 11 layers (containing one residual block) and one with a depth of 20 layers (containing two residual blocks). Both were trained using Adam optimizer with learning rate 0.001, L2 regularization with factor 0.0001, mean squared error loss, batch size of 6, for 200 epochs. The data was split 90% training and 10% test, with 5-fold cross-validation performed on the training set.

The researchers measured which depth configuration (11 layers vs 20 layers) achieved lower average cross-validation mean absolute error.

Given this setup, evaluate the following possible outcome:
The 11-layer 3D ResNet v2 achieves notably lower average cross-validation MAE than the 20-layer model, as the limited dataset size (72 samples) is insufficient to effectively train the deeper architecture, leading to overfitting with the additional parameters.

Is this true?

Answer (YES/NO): NO